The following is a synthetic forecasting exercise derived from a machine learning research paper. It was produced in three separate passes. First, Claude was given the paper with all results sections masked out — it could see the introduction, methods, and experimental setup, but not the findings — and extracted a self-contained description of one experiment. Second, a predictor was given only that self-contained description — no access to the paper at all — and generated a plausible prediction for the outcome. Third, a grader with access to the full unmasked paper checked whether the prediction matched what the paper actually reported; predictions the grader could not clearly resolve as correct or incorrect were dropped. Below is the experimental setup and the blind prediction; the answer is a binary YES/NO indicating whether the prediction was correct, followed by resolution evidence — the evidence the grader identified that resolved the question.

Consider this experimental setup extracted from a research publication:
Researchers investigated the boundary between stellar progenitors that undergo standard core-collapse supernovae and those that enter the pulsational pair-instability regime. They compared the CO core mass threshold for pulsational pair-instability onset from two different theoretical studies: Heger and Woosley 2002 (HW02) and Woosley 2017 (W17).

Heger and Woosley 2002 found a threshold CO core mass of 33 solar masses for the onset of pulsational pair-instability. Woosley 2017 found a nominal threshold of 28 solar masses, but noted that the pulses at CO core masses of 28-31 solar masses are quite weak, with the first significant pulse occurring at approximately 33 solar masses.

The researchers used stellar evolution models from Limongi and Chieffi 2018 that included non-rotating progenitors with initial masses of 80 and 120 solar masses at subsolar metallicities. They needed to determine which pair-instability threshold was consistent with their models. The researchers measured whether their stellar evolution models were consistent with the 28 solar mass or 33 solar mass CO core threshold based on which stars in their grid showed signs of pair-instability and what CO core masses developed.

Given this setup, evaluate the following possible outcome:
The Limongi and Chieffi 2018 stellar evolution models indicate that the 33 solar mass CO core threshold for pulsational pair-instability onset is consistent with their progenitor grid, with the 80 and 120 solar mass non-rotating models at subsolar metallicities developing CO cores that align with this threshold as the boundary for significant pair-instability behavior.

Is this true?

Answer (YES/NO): YES